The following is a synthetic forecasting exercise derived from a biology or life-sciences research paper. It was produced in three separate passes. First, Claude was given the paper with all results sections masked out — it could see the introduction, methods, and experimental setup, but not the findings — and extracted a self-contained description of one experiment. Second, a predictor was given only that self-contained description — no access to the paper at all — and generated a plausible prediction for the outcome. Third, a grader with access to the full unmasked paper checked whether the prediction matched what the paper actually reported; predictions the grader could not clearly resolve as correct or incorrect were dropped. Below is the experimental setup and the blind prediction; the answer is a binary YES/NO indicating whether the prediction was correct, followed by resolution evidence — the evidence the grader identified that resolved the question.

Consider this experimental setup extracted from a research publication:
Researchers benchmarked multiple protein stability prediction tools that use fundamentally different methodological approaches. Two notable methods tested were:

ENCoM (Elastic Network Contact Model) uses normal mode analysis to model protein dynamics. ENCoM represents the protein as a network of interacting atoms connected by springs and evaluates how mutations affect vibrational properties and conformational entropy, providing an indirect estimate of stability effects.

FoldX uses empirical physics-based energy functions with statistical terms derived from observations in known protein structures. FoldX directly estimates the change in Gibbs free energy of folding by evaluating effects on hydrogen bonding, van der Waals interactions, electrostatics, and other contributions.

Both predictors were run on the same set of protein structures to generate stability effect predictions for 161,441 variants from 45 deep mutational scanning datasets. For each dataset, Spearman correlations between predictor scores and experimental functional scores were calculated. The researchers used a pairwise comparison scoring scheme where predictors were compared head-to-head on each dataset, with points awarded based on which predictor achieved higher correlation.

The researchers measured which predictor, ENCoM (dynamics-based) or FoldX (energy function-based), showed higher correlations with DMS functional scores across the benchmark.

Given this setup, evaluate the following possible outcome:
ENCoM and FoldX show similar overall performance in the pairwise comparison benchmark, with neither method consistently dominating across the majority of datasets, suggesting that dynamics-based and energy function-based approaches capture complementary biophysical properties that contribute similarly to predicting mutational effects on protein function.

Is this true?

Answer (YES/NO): NO